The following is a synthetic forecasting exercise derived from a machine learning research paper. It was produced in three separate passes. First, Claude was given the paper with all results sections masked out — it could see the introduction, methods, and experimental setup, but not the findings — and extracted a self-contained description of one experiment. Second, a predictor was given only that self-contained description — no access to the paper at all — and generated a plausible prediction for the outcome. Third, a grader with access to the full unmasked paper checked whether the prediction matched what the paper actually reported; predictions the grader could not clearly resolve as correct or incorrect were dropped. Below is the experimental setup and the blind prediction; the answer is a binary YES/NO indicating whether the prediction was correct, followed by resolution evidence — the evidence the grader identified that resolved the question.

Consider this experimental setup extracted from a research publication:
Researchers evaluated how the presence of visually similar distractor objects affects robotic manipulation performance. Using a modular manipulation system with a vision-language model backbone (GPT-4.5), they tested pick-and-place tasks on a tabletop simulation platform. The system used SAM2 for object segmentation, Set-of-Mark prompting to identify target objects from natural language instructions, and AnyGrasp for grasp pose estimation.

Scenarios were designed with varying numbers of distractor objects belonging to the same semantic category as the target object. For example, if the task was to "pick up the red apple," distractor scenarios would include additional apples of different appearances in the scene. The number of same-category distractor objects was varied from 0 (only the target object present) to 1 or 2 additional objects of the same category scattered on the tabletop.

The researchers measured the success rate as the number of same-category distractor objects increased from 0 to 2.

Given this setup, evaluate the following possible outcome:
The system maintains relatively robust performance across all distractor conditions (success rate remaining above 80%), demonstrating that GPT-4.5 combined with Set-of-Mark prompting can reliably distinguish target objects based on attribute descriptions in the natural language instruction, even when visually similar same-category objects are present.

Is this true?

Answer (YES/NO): NO